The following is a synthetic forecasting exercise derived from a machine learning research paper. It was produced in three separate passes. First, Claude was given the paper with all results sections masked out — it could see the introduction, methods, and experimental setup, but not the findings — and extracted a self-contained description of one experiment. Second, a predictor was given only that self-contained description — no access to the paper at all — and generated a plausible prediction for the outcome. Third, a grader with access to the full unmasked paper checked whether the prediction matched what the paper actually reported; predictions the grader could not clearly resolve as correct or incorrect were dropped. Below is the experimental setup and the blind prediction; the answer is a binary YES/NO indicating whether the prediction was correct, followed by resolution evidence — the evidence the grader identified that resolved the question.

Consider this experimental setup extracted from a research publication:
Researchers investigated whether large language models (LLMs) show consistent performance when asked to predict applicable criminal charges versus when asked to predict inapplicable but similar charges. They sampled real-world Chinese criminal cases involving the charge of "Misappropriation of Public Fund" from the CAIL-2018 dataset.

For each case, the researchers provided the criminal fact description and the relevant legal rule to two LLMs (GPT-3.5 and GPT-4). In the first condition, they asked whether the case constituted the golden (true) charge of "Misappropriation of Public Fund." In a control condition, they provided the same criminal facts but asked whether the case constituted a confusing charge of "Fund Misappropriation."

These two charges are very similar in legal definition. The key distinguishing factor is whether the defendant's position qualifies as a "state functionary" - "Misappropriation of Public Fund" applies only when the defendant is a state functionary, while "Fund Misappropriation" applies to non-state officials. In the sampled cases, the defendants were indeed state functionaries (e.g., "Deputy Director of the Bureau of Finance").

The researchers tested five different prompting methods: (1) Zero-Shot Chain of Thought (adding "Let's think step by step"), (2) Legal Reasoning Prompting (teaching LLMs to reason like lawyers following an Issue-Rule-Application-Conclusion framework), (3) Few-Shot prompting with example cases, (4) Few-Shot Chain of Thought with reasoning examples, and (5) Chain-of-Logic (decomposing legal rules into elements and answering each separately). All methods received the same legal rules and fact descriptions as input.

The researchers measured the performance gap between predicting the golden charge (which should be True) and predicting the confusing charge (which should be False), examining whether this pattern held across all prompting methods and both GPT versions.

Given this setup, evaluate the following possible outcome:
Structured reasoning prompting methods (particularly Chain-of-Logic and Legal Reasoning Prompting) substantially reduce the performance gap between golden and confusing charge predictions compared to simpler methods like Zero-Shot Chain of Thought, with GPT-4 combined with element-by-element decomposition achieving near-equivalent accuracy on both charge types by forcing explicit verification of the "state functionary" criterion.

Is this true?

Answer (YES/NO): NO